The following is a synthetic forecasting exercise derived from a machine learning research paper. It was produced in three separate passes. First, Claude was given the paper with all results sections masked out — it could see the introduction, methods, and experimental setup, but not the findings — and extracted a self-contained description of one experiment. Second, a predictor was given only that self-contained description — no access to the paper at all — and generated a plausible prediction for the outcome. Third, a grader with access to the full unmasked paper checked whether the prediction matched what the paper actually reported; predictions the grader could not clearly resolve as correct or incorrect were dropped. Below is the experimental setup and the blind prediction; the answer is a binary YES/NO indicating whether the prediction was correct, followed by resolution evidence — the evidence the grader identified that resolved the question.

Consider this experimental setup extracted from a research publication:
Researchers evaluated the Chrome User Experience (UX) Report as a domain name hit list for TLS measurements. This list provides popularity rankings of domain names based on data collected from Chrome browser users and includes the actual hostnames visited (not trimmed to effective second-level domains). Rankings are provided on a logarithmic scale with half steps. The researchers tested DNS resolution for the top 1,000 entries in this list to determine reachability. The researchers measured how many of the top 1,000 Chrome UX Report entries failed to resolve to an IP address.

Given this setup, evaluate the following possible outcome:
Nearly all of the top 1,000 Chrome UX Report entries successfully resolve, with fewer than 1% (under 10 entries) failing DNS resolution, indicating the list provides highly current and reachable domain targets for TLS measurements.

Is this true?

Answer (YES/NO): NO